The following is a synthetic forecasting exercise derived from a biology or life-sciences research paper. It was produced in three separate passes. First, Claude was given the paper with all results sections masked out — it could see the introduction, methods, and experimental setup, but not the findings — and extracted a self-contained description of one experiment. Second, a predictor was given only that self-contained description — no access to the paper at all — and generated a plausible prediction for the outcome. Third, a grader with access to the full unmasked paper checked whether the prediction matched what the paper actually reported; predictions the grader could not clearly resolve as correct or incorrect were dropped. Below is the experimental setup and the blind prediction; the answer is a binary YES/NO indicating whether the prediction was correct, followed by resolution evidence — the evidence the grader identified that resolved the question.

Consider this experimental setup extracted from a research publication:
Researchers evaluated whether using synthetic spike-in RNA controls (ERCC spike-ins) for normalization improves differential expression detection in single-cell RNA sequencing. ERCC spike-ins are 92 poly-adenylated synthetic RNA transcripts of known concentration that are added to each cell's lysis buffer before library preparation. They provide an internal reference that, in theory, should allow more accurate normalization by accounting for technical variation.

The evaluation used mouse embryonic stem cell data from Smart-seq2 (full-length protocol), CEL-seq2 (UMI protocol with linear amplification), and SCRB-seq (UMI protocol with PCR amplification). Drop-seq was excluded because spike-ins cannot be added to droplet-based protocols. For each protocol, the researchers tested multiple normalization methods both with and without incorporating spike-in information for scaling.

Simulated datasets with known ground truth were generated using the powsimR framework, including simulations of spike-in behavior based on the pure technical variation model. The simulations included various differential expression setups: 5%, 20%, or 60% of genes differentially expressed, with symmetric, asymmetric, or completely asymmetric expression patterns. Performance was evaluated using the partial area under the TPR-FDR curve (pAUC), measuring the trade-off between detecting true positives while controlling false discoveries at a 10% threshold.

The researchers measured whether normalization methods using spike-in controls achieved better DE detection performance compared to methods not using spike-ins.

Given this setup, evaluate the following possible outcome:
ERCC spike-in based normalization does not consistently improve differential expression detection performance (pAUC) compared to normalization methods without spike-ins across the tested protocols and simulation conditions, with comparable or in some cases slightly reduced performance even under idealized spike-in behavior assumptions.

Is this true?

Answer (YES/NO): NO